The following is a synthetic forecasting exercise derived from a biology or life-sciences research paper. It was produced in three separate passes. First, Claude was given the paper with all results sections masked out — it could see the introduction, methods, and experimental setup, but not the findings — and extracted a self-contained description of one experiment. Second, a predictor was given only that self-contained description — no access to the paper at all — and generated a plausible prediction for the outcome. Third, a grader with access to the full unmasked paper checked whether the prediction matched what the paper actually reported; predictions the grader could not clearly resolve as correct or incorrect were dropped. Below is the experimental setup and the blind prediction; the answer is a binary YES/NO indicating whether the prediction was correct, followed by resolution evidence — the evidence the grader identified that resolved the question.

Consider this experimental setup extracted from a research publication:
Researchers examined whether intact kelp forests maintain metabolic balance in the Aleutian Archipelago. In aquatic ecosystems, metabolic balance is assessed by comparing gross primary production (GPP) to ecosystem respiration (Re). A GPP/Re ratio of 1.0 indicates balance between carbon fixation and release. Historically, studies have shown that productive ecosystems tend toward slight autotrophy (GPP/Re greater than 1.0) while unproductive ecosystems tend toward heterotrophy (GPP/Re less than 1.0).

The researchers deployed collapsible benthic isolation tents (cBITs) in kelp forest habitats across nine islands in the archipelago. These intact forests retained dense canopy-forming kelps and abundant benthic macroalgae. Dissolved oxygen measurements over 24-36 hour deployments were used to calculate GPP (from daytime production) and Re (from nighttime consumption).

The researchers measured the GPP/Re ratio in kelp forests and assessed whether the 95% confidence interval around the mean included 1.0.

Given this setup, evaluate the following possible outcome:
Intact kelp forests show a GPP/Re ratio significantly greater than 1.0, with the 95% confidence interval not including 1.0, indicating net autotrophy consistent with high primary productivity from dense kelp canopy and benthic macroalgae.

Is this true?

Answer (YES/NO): NO